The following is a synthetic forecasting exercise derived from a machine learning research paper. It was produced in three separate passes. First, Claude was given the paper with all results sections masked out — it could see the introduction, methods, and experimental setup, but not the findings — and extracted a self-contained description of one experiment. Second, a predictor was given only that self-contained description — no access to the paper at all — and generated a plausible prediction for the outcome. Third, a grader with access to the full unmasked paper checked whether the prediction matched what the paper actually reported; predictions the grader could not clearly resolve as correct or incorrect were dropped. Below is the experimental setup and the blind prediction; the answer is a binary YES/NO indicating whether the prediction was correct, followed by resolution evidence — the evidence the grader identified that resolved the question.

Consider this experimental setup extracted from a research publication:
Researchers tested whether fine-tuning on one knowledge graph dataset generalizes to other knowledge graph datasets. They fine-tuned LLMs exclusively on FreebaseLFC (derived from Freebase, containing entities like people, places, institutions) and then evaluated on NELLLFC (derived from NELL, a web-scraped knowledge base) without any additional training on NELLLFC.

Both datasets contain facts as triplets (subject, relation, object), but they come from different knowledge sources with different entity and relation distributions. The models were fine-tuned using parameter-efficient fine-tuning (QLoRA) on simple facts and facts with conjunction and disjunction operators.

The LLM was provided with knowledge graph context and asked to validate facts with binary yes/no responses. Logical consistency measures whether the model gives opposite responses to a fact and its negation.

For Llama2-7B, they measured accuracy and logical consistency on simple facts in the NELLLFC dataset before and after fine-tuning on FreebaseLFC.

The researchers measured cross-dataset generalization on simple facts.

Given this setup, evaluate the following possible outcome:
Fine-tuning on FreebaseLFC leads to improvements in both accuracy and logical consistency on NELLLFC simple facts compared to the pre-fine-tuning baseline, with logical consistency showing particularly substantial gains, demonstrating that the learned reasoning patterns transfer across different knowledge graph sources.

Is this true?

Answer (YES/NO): YES